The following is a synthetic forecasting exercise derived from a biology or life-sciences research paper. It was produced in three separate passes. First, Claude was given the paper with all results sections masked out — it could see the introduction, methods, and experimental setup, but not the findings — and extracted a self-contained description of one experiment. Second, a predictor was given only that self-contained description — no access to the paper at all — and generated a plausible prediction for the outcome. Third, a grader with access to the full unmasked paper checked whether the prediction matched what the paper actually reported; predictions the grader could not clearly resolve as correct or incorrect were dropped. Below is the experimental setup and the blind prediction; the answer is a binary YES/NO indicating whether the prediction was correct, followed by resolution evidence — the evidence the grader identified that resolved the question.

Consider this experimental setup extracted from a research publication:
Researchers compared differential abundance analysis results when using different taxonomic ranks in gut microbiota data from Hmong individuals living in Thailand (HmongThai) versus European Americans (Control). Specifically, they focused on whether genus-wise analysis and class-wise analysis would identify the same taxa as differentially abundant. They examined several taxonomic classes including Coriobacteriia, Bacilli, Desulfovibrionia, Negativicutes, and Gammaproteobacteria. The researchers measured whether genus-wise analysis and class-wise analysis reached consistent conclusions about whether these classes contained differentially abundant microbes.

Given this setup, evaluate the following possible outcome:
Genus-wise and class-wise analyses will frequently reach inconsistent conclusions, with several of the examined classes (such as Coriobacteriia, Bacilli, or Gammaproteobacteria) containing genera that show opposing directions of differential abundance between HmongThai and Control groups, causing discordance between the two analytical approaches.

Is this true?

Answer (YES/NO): NO